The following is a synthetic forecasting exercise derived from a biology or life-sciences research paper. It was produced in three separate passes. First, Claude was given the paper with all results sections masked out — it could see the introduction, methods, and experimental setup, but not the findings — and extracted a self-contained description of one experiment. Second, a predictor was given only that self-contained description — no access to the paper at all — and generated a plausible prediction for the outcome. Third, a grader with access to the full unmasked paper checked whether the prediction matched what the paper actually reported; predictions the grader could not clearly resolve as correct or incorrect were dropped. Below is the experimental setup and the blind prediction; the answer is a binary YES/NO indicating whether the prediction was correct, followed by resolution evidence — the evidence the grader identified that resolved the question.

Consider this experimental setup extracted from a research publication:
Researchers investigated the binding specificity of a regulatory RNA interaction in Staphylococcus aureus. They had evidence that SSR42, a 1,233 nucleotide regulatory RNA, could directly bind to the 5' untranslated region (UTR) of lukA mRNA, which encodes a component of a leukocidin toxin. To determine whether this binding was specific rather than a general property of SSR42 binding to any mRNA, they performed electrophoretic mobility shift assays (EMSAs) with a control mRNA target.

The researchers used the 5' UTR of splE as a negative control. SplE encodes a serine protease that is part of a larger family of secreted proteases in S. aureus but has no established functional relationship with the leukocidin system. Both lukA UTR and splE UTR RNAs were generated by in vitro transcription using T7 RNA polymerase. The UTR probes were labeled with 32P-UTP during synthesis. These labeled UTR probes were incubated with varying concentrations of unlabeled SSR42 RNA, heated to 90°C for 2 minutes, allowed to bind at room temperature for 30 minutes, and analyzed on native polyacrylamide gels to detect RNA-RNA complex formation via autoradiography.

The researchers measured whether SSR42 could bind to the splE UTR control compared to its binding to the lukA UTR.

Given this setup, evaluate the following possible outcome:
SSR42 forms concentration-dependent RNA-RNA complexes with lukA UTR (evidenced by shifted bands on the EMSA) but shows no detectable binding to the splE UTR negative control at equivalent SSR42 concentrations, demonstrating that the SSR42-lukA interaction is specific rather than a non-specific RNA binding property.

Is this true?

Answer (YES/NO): YES